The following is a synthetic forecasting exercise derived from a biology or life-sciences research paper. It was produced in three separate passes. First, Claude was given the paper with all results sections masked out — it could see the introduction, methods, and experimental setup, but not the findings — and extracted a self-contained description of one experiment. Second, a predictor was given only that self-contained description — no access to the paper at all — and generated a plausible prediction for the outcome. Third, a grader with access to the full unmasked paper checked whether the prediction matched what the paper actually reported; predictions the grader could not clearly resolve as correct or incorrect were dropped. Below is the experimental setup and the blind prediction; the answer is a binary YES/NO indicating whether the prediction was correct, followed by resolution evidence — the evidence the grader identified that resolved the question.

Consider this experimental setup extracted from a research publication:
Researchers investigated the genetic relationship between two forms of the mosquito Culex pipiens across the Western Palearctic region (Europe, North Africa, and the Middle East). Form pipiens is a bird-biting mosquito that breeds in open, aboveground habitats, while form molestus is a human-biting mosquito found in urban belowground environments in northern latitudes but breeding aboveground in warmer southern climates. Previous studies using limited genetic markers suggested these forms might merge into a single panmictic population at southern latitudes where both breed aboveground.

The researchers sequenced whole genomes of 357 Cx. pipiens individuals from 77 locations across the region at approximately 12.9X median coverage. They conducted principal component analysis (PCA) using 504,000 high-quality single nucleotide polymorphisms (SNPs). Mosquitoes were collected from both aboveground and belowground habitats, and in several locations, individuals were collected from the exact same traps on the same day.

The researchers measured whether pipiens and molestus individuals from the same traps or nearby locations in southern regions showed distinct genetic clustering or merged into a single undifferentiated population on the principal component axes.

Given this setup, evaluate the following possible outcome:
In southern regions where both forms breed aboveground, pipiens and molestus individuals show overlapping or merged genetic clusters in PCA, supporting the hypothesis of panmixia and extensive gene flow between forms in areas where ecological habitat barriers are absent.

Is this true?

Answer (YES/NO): NO